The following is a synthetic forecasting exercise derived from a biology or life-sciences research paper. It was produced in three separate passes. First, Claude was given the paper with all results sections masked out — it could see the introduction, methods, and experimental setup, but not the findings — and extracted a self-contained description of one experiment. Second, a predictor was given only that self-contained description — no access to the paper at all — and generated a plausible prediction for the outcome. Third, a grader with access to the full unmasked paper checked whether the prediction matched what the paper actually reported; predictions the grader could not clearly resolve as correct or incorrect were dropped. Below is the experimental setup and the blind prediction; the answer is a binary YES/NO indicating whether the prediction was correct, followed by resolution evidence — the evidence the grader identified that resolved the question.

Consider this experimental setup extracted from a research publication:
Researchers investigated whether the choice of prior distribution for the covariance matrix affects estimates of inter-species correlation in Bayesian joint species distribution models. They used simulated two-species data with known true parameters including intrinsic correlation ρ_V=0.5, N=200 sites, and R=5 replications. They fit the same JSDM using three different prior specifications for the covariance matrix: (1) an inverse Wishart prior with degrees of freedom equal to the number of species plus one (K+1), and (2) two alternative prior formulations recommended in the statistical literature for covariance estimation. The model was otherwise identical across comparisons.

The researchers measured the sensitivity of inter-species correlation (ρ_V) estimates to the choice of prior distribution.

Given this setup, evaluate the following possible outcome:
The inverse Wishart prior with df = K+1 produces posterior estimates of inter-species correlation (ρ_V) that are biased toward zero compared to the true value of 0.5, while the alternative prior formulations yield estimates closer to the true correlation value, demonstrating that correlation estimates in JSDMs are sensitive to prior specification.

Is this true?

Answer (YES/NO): NO